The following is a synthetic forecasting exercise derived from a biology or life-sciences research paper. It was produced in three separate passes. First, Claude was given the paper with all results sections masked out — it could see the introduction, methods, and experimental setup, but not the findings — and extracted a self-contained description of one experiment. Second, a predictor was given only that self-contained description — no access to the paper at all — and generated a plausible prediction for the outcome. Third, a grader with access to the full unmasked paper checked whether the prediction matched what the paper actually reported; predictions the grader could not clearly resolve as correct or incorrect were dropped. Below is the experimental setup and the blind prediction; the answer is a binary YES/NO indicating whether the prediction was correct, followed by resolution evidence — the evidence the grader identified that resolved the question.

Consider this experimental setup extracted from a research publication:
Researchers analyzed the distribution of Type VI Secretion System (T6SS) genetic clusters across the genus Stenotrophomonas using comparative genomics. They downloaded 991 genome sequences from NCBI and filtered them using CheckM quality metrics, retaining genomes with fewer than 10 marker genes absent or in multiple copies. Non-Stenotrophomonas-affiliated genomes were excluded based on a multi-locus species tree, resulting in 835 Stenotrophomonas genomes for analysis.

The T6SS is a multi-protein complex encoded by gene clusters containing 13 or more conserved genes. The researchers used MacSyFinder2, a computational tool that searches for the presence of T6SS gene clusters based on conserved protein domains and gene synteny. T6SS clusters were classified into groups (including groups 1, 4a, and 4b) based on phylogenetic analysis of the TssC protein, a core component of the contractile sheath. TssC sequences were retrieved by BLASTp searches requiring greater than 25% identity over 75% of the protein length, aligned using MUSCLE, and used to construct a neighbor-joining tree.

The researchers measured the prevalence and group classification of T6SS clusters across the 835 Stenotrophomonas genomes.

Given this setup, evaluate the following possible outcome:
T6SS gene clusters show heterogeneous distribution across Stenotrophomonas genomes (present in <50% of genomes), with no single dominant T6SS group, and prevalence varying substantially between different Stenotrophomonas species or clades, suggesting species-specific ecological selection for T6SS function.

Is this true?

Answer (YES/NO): NO